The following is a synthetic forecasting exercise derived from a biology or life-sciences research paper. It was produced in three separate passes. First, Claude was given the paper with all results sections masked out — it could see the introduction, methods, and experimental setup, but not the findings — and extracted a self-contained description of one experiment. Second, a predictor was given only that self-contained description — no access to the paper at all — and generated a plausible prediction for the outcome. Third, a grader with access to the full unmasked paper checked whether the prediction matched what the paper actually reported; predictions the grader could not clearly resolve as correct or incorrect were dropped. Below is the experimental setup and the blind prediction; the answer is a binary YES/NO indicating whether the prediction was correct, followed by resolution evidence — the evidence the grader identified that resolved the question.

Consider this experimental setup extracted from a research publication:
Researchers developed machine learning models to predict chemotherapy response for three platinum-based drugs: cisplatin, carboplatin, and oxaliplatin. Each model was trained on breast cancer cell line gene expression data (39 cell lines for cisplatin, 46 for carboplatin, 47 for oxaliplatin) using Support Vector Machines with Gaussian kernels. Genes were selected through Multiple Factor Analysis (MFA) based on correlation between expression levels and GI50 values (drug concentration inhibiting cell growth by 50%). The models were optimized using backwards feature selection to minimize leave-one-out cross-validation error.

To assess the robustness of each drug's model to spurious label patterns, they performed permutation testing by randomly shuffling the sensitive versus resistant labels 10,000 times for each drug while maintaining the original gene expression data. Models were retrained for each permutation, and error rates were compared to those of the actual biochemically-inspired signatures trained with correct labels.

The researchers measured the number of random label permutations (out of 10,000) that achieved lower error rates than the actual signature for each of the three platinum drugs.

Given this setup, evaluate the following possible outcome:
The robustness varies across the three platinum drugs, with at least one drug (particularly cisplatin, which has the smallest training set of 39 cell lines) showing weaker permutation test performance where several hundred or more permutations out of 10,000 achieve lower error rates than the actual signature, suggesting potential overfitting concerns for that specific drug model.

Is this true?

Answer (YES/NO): NO